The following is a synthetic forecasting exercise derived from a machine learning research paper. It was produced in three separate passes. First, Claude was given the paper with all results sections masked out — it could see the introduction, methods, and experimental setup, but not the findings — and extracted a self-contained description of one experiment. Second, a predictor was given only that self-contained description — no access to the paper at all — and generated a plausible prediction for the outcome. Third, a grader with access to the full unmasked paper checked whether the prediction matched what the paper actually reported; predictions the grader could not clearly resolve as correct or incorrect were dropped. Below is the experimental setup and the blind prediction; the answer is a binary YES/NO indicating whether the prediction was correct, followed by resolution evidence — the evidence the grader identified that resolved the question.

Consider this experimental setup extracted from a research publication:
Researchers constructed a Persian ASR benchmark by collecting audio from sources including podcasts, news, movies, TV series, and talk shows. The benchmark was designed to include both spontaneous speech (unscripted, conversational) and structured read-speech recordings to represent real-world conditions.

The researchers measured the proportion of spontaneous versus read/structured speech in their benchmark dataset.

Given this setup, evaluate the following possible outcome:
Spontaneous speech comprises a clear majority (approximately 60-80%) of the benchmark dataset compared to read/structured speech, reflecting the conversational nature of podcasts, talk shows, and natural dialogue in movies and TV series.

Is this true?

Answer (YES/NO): NO